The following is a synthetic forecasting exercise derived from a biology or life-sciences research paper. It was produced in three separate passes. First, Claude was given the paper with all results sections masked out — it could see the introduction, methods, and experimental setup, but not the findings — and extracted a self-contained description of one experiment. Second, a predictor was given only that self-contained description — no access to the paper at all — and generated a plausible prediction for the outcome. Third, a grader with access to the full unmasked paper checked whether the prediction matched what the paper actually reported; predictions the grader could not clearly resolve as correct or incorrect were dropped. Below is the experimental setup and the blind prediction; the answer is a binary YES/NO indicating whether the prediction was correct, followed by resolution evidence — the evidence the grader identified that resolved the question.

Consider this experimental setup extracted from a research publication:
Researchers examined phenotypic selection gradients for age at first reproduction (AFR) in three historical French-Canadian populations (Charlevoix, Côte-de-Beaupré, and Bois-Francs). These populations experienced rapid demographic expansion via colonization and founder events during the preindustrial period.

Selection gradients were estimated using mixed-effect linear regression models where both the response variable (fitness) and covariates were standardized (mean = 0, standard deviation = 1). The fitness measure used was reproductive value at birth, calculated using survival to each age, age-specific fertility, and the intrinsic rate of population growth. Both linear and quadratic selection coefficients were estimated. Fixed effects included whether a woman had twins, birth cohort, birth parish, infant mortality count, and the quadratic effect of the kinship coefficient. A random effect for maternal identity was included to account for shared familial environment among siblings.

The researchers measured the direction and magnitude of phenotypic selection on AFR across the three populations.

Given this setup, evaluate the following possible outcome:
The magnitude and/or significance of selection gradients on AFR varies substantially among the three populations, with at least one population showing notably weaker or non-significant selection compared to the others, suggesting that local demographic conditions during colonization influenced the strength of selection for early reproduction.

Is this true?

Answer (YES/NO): YES